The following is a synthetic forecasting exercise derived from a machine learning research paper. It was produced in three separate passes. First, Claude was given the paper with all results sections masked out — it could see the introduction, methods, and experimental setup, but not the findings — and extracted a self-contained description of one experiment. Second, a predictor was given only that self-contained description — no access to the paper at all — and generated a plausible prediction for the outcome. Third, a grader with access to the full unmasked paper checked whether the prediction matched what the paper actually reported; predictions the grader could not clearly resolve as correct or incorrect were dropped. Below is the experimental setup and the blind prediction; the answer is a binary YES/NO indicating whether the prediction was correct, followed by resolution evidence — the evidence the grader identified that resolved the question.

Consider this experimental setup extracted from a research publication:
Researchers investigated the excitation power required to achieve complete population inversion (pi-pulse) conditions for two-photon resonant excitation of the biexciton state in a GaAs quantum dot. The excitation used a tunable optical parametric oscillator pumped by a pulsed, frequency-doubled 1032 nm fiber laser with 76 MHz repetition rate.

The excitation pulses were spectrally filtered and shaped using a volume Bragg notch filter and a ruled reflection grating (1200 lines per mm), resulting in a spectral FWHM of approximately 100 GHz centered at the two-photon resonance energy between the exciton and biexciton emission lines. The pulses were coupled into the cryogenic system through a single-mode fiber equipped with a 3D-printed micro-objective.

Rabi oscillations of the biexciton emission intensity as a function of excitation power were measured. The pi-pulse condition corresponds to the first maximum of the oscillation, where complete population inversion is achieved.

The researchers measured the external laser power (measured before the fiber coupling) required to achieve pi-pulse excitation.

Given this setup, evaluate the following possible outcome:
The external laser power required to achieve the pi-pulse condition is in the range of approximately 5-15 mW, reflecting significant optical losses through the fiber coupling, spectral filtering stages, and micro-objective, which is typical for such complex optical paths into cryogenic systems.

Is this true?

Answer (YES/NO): NO